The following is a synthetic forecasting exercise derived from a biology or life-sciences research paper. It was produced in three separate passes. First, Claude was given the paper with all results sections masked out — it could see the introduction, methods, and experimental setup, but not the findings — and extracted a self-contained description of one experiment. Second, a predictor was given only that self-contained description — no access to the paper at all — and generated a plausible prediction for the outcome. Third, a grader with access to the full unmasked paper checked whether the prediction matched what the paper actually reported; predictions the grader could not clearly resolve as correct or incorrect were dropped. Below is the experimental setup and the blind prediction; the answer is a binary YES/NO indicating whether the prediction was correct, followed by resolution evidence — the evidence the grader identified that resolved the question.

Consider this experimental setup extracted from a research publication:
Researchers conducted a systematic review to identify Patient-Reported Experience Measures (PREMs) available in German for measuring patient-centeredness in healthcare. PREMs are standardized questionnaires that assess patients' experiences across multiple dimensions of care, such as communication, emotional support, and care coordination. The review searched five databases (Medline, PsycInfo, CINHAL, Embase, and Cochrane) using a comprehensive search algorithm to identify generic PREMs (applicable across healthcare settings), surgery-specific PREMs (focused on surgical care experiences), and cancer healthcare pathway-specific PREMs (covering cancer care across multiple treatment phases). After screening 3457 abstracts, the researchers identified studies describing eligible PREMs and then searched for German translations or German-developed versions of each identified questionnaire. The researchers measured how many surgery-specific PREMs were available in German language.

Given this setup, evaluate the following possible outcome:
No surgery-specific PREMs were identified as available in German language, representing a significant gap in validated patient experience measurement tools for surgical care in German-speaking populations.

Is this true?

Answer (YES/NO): YES